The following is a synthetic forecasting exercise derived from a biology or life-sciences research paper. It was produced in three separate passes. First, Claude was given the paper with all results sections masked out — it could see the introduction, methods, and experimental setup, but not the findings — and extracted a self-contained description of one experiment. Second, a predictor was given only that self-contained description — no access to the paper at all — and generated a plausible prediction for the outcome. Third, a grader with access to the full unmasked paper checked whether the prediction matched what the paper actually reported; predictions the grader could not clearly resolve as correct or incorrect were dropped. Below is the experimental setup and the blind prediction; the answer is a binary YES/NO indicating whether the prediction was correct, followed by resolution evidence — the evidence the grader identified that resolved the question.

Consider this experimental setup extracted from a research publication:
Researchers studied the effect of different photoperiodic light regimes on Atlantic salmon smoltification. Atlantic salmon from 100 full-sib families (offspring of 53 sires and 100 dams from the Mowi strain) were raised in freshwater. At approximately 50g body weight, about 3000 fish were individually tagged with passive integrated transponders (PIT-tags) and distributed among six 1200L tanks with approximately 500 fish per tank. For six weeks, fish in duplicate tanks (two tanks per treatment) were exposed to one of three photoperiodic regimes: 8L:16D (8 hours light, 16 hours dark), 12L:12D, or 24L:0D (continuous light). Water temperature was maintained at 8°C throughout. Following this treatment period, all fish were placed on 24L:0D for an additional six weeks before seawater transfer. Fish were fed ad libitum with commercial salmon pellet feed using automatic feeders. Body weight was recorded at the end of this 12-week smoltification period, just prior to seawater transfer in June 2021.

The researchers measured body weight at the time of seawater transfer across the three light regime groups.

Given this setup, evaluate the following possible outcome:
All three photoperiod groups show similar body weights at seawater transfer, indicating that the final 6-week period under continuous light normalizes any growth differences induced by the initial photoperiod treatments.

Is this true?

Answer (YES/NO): NO